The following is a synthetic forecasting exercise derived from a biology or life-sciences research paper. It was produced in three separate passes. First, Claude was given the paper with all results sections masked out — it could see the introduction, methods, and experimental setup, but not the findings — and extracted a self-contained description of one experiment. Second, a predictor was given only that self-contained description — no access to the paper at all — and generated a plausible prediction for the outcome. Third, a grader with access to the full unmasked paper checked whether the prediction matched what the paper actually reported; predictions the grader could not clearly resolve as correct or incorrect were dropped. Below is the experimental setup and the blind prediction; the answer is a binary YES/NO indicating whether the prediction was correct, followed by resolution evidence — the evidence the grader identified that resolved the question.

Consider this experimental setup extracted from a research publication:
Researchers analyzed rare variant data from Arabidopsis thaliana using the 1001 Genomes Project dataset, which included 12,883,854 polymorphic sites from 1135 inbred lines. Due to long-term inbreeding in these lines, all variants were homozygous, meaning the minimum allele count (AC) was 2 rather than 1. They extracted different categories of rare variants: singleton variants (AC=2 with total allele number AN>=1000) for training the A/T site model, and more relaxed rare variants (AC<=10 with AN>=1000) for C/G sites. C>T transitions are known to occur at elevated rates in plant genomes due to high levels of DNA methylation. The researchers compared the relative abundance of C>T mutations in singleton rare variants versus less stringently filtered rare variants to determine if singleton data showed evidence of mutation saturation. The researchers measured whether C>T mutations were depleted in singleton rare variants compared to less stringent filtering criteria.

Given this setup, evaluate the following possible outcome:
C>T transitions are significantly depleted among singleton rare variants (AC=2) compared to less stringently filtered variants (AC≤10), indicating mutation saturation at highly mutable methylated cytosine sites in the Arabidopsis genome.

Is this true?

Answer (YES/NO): YES